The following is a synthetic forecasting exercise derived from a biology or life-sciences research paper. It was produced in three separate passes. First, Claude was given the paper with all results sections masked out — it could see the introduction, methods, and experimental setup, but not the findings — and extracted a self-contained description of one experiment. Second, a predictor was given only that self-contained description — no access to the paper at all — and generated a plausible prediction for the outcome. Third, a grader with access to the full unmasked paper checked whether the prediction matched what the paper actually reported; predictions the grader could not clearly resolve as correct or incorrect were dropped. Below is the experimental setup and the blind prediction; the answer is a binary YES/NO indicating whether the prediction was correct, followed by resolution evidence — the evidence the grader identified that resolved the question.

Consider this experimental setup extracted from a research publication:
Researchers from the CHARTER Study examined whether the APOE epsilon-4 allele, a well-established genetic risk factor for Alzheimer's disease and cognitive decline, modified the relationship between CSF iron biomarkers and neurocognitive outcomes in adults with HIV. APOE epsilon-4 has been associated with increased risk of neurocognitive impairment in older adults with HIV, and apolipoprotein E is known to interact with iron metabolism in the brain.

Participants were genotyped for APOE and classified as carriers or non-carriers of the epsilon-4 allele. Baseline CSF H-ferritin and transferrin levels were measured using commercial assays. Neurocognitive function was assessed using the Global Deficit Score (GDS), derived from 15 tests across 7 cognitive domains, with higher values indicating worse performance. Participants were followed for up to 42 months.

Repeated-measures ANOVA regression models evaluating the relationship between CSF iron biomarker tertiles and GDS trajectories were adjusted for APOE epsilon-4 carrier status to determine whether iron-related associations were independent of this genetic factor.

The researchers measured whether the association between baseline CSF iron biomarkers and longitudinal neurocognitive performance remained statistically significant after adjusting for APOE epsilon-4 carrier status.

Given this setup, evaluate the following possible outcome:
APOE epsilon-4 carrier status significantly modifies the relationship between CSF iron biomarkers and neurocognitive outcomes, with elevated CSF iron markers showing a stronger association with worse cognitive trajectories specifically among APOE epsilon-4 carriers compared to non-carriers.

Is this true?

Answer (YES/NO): NO